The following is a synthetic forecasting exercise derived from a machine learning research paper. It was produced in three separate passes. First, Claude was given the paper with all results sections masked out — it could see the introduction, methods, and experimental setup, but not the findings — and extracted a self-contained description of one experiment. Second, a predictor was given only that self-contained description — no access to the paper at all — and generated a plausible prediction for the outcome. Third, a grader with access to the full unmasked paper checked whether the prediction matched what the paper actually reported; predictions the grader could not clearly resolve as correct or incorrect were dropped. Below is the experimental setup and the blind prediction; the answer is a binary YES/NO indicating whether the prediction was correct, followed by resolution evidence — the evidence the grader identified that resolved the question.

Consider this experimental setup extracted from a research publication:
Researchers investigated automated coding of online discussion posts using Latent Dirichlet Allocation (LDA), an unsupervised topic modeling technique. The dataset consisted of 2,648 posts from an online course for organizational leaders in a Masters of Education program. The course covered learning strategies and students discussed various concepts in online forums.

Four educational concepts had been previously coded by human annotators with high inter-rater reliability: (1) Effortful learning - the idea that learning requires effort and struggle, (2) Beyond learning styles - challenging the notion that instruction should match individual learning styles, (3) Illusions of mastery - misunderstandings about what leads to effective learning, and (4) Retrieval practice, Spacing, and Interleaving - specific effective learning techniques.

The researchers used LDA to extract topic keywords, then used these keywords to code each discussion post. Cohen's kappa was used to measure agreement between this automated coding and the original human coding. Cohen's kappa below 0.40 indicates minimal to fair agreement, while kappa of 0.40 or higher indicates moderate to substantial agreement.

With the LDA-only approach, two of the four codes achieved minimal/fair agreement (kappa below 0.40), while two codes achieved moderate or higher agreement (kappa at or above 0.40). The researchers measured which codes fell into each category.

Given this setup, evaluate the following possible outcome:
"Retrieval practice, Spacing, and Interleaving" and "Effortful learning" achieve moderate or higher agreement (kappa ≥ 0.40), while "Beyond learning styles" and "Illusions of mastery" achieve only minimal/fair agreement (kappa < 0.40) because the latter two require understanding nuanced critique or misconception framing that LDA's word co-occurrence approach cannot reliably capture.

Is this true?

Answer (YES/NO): NO